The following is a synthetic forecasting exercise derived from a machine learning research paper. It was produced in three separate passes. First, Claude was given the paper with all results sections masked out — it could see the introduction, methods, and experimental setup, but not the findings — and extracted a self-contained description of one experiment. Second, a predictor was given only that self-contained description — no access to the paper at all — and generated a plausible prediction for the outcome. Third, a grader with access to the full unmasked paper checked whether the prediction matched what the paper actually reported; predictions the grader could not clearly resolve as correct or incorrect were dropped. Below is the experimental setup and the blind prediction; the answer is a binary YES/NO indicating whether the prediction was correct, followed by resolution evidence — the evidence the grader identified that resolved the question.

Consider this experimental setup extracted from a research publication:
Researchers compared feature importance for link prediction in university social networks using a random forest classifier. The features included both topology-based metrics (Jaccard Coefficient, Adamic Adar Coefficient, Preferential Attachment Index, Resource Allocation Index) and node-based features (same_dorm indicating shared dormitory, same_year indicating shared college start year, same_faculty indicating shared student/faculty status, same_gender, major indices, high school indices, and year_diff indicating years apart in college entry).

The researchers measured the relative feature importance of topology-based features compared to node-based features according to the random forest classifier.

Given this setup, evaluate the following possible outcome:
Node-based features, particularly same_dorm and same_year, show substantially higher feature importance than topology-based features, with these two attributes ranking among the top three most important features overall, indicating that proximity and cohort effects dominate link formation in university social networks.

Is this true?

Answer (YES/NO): NO